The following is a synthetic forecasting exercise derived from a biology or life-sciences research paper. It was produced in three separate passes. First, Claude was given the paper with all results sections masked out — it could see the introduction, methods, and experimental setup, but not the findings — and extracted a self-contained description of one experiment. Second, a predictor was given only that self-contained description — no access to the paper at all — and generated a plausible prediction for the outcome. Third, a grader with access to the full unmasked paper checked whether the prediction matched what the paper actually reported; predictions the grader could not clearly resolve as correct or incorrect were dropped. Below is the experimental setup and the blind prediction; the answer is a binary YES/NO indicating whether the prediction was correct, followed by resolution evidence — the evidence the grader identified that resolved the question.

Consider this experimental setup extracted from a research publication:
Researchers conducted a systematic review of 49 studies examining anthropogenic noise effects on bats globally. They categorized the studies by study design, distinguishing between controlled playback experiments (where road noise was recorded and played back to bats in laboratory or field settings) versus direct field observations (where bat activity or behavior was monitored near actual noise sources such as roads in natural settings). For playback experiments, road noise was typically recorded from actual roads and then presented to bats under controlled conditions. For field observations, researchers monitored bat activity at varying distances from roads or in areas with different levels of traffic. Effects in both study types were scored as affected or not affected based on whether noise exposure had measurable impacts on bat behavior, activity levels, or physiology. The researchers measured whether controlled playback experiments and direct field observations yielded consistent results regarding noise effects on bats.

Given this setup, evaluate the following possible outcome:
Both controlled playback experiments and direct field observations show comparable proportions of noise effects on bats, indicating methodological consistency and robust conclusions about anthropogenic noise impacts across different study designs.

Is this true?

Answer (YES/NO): NO